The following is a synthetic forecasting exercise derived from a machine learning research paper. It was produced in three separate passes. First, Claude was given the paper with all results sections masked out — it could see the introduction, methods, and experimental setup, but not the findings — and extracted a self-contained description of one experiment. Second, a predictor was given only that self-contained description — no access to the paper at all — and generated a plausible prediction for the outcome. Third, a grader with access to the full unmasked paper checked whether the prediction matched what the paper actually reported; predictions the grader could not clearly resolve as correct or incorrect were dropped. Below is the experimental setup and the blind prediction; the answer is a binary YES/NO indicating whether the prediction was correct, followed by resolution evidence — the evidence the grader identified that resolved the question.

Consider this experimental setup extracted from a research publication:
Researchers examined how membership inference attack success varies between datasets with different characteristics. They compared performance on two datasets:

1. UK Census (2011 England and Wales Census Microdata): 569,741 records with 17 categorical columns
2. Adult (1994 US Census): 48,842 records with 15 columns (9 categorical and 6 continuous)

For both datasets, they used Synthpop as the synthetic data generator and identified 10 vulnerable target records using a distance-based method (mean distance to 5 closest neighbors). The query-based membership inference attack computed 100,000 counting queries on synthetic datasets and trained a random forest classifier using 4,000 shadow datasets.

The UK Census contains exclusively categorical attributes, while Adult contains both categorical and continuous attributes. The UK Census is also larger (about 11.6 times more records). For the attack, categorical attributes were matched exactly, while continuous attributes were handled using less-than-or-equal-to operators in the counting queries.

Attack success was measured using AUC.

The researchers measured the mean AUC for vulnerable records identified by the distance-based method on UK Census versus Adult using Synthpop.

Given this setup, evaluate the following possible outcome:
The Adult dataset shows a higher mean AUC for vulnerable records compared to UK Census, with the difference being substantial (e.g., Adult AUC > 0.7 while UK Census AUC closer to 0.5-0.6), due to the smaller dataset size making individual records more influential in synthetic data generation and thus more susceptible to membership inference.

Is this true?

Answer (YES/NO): NO